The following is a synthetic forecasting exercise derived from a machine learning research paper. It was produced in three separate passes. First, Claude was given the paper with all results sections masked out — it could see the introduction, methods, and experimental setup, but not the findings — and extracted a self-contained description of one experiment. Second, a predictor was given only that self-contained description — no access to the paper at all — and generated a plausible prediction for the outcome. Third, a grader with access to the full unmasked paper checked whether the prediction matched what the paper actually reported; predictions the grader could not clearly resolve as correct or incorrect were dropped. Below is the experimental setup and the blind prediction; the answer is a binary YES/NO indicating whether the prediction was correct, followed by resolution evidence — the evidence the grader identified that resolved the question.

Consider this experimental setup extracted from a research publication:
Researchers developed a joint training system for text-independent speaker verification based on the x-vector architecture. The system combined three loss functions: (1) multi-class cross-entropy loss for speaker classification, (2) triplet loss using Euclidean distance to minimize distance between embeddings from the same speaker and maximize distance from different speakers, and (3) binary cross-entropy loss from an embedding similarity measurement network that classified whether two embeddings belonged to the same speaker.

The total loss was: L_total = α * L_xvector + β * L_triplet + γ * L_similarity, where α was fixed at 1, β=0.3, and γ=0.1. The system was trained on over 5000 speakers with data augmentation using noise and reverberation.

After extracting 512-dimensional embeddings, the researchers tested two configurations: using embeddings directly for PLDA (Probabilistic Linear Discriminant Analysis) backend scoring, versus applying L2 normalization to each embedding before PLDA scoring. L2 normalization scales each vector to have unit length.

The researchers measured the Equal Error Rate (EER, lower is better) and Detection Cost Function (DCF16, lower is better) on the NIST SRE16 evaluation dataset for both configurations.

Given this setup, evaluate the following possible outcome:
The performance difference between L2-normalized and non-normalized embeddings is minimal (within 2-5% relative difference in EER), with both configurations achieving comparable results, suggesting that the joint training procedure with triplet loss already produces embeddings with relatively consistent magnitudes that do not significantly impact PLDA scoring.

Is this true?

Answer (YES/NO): NO